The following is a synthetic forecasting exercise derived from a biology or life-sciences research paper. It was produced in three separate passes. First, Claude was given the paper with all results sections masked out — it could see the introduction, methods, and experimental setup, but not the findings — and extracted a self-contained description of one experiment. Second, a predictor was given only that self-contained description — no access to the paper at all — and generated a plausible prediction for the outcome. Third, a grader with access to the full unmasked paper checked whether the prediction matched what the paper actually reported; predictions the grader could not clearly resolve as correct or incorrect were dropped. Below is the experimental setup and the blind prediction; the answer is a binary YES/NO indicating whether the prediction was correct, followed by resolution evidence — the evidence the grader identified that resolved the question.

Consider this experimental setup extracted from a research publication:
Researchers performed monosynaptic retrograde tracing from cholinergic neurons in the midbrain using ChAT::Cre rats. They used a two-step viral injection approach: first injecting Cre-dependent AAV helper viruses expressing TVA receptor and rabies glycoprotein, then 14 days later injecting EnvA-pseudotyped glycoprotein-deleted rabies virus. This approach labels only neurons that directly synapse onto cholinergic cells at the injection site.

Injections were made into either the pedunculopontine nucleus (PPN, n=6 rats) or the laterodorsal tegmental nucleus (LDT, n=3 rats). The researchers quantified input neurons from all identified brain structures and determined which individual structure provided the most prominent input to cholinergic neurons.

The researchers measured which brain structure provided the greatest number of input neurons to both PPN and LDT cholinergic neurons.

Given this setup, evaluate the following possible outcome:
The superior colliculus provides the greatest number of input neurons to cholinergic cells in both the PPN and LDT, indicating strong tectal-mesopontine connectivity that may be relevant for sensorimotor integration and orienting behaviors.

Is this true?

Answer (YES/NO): YES